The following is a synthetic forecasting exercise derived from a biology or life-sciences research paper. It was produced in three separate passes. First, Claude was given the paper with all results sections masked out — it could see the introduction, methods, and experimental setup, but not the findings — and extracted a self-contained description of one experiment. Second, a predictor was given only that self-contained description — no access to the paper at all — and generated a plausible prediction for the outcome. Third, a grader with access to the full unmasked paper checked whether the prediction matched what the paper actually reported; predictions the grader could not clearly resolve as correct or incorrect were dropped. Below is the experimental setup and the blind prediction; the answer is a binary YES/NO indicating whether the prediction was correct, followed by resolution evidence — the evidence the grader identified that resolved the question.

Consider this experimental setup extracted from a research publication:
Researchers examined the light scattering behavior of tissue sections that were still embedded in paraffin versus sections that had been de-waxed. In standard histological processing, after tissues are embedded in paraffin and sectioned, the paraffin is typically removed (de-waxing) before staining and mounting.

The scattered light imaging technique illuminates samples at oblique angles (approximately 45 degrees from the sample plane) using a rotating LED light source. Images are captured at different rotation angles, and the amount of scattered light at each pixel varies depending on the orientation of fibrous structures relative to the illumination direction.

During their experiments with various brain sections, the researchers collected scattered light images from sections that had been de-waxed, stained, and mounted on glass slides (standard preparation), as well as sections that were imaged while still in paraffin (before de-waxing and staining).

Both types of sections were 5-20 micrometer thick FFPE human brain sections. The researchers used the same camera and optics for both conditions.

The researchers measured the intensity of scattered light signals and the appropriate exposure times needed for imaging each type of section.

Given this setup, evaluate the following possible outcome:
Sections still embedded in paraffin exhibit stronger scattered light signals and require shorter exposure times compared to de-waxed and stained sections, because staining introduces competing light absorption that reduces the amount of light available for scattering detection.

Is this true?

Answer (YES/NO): YES